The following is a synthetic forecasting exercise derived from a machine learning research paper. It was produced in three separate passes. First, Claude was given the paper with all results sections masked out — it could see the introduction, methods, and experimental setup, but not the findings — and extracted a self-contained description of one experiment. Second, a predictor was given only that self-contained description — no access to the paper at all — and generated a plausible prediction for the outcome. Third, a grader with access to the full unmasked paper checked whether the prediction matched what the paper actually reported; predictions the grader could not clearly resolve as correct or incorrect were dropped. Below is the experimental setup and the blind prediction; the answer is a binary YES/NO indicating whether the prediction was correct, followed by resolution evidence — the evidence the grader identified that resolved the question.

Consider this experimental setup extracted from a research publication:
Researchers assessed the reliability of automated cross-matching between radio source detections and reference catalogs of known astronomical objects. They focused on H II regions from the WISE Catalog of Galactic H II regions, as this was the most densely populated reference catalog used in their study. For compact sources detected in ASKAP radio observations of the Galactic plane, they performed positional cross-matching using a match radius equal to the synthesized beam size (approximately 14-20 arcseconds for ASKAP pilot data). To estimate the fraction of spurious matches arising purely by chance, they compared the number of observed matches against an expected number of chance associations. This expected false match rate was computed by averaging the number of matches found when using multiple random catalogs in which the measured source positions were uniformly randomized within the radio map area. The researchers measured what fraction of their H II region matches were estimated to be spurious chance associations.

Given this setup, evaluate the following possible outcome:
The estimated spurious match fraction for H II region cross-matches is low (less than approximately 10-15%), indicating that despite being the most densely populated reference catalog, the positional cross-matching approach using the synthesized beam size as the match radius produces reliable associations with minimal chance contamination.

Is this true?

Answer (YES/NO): YES